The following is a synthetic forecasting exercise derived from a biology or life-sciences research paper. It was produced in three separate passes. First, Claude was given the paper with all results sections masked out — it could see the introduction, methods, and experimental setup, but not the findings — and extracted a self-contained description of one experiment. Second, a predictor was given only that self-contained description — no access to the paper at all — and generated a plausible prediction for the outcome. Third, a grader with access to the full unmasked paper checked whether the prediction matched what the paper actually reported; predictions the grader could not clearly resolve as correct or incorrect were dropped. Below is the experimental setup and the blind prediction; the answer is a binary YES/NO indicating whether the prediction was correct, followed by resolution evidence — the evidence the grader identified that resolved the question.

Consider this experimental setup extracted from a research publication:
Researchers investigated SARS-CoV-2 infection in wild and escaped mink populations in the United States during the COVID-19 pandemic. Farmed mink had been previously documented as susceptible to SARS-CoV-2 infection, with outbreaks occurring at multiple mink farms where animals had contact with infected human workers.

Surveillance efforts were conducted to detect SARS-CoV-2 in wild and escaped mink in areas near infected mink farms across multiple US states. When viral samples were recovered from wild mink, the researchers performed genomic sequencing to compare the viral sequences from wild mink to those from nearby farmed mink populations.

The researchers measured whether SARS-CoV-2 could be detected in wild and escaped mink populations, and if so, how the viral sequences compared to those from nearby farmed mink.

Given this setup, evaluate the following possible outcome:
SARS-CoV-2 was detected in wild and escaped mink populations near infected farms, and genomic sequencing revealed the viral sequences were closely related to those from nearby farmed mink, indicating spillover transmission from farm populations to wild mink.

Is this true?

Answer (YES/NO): YES